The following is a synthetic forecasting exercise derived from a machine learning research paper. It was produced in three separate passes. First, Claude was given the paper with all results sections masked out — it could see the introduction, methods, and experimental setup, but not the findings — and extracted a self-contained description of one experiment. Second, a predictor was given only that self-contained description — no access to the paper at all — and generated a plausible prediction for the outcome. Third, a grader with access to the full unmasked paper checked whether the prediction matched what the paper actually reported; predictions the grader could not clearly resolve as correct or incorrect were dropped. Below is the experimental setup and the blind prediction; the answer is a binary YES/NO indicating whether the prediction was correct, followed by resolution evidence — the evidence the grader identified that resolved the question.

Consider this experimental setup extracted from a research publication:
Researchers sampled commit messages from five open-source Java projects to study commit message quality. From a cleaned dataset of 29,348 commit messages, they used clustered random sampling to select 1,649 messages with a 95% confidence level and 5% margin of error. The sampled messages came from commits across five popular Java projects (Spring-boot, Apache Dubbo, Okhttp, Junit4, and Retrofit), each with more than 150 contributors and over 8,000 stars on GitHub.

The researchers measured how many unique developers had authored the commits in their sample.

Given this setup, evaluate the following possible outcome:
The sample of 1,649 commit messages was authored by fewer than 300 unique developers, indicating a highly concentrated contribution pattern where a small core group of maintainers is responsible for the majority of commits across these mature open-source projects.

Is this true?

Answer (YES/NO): NO